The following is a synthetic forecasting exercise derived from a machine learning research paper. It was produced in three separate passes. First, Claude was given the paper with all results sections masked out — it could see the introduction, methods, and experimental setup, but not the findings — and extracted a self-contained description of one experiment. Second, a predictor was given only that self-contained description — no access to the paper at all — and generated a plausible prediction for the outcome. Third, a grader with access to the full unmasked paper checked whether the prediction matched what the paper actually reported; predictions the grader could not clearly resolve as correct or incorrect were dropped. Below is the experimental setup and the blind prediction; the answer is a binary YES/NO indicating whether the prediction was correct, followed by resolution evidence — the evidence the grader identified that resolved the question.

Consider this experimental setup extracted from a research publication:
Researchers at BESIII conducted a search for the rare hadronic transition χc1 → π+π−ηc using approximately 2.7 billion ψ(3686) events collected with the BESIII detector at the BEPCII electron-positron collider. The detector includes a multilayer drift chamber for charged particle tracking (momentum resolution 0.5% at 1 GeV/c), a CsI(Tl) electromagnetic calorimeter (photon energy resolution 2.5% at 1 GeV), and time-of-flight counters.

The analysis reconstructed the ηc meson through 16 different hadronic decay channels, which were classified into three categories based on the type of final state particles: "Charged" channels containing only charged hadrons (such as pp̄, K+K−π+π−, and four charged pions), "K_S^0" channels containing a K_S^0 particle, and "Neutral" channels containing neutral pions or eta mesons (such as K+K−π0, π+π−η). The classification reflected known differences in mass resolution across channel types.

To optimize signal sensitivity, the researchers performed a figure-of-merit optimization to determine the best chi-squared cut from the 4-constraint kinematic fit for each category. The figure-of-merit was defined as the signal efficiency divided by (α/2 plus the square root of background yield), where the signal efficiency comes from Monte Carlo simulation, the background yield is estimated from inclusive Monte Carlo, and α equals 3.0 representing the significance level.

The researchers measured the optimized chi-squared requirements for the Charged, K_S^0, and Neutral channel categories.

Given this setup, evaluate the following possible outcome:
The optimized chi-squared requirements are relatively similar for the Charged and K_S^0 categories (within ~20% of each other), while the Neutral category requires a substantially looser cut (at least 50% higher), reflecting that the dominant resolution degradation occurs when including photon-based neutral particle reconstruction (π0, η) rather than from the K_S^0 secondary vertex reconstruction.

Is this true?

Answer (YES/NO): NO